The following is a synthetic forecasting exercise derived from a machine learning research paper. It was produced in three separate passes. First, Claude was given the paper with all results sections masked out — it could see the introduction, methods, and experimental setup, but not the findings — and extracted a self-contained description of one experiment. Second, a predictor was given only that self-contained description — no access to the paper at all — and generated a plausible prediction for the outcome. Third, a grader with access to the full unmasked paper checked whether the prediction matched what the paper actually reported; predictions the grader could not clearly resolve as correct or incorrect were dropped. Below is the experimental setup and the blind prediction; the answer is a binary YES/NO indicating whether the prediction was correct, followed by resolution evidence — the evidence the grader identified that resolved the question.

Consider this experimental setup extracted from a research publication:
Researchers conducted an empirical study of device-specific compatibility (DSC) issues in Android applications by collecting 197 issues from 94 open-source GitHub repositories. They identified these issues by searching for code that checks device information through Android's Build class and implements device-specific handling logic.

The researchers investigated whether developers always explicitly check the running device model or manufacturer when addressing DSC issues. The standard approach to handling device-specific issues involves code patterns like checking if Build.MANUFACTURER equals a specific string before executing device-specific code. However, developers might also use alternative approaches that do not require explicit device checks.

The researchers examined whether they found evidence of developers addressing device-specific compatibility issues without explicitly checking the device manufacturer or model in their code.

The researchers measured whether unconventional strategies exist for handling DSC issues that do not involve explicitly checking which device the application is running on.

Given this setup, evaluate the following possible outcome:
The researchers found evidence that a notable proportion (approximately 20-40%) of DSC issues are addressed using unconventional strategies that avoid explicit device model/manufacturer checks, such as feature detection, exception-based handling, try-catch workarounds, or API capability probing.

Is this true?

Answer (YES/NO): NO